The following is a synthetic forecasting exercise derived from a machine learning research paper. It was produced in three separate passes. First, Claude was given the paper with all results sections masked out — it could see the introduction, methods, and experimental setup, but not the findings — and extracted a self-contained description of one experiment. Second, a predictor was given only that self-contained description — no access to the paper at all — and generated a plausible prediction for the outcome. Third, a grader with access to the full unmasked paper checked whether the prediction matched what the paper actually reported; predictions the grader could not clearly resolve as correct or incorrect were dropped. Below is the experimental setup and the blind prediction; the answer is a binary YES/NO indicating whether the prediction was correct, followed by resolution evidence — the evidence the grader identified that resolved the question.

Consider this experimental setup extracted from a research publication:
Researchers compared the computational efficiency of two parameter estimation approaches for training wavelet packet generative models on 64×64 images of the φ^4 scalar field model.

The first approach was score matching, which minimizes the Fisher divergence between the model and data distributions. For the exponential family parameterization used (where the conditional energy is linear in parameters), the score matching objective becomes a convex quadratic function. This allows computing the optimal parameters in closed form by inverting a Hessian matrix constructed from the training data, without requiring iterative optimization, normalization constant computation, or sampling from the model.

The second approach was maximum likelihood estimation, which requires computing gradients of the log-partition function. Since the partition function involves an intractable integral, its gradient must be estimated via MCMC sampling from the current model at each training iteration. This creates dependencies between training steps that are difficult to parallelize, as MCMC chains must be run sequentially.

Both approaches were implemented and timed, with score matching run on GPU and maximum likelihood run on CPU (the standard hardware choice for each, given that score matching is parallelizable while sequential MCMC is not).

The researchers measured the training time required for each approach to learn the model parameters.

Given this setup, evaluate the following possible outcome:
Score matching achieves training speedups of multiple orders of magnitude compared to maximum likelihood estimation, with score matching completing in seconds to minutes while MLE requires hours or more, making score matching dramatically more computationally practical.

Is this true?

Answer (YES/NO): YES